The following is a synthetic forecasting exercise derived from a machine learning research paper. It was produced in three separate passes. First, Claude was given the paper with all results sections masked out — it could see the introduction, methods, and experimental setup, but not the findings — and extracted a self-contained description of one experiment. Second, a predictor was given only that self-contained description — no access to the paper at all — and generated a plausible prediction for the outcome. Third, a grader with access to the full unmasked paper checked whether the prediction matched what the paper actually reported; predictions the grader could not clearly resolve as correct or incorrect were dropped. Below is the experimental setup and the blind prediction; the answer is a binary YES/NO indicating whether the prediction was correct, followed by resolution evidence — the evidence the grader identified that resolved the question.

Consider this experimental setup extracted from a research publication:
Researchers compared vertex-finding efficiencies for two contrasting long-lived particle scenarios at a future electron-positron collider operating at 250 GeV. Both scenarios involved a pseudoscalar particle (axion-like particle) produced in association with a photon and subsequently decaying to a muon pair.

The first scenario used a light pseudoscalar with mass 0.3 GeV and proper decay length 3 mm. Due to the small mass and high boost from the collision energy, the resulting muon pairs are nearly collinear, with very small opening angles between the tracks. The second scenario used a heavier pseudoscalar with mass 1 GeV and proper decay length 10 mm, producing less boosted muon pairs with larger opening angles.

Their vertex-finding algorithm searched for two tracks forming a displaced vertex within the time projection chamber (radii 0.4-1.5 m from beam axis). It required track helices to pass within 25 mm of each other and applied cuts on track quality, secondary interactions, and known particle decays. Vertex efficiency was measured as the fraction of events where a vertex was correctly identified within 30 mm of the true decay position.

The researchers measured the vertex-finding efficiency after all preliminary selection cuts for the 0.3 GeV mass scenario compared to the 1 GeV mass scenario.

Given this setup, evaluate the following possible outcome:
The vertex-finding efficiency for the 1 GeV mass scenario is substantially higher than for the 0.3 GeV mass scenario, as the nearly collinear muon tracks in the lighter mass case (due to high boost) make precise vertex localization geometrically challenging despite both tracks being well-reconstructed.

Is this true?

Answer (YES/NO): YES